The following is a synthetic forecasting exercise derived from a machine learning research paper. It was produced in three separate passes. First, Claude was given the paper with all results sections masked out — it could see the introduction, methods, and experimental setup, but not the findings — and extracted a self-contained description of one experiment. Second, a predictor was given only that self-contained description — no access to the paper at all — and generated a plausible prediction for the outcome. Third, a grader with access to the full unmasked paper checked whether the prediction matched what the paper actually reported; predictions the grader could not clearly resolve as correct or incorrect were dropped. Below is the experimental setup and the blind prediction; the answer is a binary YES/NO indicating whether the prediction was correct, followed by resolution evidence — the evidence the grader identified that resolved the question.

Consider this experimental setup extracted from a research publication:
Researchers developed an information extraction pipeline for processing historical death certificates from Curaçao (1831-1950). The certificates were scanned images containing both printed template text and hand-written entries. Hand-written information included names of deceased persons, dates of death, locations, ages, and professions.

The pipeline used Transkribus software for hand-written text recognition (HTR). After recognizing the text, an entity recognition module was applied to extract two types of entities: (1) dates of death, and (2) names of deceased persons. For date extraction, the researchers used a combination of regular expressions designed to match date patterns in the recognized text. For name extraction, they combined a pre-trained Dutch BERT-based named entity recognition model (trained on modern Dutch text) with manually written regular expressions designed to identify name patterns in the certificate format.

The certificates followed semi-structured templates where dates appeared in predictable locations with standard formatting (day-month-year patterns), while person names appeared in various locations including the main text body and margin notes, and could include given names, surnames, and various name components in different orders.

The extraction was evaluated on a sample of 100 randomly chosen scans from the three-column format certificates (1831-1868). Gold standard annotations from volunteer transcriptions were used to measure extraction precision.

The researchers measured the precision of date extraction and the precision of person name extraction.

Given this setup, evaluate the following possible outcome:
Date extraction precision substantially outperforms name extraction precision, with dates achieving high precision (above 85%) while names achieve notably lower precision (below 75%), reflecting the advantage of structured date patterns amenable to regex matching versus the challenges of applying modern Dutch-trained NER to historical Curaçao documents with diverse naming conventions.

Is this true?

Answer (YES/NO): NO